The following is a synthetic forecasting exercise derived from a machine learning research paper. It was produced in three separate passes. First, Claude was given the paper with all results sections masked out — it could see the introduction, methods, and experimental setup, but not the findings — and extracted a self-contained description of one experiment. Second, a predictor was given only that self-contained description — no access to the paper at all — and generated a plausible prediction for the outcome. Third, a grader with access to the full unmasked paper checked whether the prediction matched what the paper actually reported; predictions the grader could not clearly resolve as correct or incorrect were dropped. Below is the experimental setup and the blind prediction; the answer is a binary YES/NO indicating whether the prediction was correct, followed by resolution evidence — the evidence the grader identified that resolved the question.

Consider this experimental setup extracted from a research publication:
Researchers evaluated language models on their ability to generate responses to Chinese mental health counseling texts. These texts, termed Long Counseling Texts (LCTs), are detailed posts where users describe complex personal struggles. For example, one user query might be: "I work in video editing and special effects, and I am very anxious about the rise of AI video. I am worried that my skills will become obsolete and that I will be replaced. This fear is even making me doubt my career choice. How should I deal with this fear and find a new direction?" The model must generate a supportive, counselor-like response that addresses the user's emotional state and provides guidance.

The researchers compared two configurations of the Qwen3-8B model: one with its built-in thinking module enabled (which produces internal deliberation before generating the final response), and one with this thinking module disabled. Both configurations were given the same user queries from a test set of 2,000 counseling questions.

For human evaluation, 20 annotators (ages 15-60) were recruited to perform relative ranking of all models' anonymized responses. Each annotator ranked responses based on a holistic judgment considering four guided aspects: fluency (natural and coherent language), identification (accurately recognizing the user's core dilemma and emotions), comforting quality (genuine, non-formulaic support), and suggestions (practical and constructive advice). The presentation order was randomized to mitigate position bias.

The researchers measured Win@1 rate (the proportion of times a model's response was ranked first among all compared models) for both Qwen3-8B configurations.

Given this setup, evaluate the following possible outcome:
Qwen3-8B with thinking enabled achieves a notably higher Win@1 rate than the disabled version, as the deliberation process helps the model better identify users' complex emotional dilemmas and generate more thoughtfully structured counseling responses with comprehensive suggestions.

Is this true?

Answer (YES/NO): NO